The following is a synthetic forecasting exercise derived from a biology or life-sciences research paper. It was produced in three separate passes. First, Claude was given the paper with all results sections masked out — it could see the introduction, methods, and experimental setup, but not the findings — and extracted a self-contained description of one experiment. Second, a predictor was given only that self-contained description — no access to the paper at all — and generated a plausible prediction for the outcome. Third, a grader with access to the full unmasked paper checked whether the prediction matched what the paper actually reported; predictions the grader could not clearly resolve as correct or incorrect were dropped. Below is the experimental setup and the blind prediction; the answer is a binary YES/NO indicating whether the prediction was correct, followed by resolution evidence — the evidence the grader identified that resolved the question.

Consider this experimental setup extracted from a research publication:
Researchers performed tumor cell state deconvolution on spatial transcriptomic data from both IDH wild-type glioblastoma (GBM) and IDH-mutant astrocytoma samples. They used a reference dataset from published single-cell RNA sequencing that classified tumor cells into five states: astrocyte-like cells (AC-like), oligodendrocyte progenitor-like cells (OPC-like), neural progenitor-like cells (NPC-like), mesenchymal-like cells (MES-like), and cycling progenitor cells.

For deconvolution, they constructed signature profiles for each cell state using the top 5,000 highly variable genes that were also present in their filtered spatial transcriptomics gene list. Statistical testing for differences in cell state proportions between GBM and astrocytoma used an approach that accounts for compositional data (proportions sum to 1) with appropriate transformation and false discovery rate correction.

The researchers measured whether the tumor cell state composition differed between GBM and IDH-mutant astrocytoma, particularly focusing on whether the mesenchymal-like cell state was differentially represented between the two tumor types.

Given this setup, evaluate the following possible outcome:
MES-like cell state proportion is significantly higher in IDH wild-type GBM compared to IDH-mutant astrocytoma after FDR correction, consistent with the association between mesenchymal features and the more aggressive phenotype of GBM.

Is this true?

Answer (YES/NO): YES